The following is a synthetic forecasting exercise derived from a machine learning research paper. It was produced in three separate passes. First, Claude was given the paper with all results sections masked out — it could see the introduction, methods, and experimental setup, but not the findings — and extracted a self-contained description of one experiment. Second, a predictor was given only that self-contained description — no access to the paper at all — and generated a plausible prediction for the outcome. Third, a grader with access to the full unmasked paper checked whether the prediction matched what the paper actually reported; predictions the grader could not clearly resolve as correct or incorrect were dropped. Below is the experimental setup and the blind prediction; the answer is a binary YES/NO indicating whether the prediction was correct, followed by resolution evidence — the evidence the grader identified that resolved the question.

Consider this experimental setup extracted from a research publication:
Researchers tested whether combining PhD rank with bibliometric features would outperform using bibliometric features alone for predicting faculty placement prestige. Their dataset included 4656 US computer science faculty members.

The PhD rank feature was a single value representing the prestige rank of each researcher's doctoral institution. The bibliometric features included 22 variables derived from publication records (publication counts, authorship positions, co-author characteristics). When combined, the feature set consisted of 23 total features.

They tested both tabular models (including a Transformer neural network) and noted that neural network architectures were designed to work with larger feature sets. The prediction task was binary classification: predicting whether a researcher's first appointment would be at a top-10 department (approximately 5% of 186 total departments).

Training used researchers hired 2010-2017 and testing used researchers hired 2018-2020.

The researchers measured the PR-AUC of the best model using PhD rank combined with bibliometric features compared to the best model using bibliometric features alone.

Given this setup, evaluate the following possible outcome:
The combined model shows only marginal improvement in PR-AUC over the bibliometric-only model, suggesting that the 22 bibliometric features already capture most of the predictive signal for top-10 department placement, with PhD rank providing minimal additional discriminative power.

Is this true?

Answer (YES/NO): YES